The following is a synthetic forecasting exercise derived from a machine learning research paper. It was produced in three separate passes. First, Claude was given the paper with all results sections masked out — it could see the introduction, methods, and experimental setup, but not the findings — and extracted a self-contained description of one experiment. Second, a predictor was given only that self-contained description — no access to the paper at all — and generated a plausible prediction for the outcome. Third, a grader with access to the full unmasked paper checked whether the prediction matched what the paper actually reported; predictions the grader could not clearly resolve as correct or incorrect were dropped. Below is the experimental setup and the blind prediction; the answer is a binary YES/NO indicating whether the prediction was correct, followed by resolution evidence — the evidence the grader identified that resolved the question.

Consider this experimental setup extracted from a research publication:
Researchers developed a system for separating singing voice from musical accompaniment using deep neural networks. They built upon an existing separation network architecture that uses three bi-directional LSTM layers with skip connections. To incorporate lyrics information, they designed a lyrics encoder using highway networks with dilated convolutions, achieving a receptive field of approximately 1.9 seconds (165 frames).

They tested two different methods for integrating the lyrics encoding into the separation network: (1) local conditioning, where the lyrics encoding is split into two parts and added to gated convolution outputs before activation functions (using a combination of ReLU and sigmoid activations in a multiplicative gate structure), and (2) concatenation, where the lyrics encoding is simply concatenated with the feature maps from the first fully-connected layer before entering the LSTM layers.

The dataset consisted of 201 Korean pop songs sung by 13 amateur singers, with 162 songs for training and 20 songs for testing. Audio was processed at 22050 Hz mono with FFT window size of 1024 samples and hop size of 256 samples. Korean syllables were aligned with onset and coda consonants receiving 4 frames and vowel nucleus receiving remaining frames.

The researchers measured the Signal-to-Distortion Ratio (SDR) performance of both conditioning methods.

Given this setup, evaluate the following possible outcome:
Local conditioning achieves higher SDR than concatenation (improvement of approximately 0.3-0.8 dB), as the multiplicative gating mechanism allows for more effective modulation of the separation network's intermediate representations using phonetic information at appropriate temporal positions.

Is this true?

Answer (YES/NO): NO